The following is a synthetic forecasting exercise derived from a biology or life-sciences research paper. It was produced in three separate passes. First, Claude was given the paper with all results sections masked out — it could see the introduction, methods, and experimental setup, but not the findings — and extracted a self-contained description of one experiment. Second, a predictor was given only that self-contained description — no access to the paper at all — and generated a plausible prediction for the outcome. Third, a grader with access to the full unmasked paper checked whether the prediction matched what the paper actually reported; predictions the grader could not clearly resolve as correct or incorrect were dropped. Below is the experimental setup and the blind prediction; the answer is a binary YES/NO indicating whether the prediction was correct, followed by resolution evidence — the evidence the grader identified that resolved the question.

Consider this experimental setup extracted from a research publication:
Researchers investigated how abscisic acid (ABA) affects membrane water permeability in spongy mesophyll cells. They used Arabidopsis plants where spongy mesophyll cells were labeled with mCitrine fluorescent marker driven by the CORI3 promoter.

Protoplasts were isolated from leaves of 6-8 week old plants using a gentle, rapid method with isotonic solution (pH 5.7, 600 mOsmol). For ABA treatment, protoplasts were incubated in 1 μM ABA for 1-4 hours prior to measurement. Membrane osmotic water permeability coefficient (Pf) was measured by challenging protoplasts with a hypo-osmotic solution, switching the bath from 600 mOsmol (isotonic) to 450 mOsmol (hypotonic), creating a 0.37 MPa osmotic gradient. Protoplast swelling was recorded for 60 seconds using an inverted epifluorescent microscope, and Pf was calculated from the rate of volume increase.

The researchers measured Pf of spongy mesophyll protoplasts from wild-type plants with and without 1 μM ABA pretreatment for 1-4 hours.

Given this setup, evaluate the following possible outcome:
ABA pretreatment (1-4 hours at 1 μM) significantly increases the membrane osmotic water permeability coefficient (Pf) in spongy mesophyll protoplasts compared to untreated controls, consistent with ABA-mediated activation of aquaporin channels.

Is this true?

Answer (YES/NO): NO